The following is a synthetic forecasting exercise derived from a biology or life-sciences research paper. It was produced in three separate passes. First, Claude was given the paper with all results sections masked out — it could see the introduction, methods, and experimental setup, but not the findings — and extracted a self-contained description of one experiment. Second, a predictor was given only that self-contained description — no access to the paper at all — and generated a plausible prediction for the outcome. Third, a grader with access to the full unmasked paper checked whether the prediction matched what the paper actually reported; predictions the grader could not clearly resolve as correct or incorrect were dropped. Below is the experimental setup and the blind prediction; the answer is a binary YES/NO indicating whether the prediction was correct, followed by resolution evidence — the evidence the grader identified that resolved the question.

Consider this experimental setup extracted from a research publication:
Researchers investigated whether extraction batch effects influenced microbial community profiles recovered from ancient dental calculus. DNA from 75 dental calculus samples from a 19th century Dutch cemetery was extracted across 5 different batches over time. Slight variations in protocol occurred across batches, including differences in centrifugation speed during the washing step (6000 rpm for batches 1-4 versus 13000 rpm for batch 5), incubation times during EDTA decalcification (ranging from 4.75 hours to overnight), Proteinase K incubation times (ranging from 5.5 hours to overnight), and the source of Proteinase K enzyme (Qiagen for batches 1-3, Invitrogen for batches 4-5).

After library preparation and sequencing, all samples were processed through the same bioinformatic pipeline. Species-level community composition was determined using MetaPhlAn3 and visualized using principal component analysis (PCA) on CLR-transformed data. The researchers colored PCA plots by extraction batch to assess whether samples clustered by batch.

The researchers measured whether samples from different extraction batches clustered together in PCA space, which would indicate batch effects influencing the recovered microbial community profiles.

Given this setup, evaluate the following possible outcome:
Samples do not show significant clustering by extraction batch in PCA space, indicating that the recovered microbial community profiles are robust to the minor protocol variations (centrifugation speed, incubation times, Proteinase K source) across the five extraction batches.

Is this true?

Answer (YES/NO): YES